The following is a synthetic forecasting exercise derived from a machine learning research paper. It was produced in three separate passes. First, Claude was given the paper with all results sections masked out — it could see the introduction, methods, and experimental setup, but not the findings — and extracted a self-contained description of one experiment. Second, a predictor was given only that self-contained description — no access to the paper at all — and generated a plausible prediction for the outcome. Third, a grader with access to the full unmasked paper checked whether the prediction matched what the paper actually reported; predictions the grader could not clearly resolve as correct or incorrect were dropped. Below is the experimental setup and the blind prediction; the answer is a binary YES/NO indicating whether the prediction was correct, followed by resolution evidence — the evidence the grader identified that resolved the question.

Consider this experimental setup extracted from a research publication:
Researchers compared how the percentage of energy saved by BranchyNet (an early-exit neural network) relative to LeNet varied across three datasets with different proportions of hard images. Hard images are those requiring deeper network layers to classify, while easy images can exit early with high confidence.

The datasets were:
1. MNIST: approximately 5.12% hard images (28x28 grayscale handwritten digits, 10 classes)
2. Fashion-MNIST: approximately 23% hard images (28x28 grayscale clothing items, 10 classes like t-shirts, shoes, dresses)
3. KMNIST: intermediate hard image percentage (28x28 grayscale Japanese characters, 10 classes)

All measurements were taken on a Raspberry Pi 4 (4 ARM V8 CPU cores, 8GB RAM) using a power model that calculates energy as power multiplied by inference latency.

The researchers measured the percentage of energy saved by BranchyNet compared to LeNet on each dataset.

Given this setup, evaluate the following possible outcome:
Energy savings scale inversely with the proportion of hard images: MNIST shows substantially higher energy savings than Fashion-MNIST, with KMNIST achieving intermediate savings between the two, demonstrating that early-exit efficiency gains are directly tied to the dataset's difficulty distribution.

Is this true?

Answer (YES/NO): NO